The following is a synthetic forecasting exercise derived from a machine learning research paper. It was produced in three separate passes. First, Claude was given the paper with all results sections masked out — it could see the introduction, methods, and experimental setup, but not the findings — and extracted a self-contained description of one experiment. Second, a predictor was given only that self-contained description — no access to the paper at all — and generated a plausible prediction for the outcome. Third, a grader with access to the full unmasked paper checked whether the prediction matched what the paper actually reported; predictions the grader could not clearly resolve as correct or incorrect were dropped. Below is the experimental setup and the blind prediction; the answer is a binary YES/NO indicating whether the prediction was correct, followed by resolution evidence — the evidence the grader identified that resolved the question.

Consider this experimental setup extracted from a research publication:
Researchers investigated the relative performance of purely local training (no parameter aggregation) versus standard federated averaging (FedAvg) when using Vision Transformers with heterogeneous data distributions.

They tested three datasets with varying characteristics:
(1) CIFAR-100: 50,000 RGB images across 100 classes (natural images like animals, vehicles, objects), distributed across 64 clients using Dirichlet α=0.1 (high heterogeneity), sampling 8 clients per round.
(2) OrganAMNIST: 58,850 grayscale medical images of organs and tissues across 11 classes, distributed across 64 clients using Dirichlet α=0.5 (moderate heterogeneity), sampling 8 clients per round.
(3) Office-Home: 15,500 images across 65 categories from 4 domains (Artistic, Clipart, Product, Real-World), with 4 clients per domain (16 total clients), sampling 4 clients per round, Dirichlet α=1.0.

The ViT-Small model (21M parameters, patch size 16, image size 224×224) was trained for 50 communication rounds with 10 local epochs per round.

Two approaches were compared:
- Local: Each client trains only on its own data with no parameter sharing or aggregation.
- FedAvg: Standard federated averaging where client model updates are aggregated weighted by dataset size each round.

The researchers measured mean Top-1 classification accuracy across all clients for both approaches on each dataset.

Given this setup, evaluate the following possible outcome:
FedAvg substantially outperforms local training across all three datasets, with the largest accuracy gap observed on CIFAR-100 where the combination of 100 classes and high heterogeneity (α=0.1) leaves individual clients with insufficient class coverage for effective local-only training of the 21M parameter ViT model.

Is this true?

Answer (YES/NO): NO